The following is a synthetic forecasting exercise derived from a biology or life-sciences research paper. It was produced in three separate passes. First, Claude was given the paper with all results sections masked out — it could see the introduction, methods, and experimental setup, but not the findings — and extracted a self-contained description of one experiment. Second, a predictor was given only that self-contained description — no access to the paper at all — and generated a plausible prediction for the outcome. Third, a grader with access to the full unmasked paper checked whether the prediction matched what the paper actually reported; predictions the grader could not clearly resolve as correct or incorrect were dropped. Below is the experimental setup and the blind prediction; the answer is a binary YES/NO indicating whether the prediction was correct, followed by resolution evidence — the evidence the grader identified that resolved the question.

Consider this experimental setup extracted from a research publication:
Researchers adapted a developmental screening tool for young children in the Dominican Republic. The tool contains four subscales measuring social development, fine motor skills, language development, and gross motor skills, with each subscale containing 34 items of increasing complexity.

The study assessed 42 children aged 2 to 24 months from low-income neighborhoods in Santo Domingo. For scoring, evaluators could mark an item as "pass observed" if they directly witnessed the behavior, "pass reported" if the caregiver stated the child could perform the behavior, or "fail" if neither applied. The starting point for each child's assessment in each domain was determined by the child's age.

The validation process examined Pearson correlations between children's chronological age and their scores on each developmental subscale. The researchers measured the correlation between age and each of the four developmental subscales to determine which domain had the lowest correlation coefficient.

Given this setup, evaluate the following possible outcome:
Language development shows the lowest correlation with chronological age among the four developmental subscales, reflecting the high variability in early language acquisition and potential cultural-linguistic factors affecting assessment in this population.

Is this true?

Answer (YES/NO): NO